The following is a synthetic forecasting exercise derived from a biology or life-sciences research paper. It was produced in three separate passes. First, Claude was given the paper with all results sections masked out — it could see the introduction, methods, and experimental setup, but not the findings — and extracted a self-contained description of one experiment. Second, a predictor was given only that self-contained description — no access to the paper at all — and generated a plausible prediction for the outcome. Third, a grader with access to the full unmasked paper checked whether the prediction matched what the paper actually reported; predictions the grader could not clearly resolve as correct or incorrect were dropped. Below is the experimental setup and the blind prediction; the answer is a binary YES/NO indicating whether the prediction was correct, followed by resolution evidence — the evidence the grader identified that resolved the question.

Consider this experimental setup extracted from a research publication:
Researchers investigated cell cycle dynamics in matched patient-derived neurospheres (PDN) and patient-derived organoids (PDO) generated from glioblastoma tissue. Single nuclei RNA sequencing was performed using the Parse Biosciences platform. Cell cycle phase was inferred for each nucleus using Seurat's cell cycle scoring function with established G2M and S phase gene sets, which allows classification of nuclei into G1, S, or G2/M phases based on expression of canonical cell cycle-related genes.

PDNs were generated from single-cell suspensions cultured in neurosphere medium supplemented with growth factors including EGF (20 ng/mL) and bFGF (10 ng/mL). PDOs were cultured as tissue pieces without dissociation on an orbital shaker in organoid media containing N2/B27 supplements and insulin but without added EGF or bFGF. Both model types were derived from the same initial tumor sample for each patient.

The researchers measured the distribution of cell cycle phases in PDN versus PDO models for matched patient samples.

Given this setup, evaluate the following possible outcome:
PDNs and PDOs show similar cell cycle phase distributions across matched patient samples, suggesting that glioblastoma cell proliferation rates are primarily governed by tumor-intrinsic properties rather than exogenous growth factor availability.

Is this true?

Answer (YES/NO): YES